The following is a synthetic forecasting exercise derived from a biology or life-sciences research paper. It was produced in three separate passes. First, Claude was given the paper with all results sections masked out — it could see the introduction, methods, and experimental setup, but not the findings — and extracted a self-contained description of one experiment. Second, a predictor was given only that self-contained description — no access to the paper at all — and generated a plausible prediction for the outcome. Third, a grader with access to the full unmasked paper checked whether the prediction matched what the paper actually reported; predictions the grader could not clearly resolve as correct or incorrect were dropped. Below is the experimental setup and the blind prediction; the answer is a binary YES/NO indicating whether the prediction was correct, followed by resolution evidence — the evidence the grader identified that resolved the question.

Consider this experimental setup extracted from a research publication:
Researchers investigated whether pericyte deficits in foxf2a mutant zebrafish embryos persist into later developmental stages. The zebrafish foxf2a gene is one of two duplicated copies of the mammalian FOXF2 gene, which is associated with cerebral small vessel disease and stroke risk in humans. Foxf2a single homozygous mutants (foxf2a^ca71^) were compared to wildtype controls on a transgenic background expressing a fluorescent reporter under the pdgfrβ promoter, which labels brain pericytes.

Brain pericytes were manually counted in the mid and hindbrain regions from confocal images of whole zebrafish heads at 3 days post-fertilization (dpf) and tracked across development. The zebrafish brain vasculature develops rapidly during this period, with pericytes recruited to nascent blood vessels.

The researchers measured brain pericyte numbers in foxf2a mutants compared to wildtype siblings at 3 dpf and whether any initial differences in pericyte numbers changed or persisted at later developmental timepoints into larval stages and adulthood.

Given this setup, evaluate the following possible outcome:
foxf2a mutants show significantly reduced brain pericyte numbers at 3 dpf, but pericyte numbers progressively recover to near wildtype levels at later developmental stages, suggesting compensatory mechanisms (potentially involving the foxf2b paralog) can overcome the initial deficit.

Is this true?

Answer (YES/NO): NO